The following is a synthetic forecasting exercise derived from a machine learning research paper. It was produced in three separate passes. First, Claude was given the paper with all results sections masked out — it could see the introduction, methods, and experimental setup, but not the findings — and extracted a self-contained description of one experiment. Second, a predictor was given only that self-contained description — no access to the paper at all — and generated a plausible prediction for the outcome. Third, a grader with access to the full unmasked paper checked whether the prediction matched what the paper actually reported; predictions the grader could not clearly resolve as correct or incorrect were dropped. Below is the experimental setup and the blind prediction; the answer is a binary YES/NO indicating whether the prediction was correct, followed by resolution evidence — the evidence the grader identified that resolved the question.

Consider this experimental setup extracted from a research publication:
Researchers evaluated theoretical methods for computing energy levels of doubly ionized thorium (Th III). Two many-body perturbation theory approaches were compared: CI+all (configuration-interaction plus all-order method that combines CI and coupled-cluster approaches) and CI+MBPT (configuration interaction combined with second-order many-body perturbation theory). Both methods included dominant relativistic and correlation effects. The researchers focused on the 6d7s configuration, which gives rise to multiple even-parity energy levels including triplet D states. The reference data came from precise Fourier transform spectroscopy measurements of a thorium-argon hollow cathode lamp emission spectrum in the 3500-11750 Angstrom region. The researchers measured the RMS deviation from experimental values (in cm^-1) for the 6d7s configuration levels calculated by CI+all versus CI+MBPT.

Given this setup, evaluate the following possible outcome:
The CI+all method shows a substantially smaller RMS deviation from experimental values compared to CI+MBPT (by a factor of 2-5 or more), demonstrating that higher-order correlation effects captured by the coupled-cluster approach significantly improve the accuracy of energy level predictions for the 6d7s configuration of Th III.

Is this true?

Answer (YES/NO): NO